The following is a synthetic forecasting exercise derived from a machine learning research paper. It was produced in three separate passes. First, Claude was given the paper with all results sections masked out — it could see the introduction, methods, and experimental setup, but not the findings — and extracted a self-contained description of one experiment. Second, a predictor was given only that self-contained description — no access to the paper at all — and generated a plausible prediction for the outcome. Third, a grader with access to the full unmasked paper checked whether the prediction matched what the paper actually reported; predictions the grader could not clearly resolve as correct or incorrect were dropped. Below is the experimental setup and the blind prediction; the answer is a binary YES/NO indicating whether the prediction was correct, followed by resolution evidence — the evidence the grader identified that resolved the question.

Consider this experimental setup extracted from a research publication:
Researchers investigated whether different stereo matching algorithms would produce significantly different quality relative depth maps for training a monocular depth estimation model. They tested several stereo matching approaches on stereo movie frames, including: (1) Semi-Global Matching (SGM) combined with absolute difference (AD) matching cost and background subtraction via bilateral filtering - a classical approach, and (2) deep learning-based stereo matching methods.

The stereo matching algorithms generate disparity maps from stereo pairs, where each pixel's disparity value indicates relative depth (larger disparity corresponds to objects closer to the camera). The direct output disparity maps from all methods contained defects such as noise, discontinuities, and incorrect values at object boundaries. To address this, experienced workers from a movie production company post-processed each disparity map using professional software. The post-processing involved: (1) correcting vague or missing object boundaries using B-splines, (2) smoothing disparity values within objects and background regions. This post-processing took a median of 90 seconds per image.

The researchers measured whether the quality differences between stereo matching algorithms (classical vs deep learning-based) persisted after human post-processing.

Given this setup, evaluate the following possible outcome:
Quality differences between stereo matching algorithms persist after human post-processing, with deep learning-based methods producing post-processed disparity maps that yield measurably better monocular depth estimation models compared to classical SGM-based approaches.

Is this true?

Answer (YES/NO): NO